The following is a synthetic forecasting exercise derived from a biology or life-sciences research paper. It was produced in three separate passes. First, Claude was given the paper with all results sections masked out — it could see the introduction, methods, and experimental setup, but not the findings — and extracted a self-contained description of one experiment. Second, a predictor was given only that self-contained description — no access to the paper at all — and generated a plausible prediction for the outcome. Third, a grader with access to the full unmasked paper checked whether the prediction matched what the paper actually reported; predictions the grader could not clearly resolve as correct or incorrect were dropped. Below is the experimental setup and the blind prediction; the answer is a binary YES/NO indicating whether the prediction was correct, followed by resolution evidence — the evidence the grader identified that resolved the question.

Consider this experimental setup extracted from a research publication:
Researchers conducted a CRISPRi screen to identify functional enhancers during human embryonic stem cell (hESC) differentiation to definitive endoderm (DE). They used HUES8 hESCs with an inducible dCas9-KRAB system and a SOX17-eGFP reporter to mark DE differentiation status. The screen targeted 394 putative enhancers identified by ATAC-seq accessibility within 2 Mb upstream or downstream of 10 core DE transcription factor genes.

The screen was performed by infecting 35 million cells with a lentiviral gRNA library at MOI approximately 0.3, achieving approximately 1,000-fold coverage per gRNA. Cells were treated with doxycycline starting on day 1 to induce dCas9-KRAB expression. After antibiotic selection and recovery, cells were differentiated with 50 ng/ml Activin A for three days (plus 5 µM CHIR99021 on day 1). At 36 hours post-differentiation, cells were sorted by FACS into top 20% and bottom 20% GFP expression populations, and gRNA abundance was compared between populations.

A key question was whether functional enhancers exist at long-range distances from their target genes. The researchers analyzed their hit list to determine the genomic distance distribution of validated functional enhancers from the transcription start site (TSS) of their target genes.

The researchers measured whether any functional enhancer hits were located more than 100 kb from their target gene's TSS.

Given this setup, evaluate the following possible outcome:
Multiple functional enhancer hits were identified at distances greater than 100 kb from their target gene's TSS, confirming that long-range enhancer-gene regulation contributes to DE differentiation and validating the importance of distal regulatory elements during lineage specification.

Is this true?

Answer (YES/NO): YES